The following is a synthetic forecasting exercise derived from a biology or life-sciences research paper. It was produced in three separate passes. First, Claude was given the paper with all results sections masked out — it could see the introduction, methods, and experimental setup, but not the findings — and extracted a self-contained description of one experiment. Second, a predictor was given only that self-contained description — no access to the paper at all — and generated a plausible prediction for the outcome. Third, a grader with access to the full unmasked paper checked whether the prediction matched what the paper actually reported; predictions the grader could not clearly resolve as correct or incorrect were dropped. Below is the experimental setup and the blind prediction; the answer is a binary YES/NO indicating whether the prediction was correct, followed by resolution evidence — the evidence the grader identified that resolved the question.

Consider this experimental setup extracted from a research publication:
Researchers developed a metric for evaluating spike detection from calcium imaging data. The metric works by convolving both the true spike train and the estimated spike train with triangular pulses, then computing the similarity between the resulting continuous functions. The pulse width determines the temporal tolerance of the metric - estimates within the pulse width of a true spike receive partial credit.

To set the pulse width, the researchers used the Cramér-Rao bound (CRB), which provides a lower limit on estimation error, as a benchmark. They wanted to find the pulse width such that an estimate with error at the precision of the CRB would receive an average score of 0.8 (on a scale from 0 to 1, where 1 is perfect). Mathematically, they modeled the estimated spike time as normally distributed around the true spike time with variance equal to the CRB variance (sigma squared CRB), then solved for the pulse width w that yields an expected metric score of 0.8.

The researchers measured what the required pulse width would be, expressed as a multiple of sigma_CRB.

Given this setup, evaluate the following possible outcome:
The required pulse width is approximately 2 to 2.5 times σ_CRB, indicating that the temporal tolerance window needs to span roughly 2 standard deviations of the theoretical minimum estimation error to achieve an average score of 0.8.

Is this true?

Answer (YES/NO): NO